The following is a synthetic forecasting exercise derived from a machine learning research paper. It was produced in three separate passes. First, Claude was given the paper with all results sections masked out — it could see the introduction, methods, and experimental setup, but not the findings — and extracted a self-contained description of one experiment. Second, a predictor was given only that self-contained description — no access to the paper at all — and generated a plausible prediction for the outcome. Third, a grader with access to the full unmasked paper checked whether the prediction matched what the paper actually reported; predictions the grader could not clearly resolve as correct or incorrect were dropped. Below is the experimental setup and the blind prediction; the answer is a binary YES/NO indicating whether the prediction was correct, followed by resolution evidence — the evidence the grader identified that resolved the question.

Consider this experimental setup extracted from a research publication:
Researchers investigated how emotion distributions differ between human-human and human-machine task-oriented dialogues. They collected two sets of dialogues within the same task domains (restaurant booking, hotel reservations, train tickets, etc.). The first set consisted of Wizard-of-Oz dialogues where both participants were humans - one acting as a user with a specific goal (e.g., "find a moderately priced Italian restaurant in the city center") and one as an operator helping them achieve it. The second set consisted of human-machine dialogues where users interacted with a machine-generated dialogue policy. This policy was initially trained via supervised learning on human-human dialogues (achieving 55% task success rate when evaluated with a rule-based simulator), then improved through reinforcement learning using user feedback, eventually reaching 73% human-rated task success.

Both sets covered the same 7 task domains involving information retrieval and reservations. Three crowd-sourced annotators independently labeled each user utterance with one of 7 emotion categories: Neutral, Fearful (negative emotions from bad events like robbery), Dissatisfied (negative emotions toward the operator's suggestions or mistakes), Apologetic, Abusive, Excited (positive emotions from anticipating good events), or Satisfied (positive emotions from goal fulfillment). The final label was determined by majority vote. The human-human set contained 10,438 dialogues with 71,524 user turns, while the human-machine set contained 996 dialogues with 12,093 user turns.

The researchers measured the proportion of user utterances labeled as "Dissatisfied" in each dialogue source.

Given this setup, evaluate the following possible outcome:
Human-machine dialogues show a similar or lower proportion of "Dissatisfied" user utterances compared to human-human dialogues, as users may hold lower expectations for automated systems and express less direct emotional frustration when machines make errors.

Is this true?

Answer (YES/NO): NO